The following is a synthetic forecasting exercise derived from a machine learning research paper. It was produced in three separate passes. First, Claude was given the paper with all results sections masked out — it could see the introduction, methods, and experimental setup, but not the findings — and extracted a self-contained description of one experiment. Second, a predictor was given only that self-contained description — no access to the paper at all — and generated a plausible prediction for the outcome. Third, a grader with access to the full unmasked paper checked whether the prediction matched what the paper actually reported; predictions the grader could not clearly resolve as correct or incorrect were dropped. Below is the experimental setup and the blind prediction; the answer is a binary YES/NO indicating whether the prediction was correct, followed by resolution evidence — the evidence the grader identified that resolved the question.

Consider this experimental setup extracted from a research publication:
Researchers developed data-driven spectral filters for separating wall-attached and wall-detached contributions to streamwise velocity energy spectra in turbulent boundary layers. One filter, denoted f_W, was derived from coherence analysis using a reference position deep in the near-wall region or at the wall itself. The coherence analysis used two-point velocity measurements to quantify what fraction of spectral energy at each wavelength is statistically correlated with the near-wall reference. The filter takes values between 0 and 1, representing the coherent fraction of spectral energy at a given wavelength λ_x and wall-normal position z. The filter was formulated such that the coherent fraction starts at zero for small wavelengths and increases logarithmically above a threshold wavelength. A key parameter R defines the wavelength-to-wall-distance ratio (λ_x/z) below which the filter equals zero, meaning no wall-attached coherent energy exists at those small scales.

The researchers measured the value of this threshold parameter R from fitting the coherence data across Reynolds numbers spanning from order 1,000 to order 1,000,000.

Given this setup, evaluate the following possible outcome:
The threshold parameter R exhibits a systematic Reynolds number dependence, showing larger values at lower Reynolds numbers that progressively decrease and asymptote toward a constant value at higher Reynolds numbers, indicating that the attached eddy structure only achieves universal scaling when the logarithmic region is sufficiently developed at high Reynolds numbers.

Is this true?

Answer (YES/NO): NO